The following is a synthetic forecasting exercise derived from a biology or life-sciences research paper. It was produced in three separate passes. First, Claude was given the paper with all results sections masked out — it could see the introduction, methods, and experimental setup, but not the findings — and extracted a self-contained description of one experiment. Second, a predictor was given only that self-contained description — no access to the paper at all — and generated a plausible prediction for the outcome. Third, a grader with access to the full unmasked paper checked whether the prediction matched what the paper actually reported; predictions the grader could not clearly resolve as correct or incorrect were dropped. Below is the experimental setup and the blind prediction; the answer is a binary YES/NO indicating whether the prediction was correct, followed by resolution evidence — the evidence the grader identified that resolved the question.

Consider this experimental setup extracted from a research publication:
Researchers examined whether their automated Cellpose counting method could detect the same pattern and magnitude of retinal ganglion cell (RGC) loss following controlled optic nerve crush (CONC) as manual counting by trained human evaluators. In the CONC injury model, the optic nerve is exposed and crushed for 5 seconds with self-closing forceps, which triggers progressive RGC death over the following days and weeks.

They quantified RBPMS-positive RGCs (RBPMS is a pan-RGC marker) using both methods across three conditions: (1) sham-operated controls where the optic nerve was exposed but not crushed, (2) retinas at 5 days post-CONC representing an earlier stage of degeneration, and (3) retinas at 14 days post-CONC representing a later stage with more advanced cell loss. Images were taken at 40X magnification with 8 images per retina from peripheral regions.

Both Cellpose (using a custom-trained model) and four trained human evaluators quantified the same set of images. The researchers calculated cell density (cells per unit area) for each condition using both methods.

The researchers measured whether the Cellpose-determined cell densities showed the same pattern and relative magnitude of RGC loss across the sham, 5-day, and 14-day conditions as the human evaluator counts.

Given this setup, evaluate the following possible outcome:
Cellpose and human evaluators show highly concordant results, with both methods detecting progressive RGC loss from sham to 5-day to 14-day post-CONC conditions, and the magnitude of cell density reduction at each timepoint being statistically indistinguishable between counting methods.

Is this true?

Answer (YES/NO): YES